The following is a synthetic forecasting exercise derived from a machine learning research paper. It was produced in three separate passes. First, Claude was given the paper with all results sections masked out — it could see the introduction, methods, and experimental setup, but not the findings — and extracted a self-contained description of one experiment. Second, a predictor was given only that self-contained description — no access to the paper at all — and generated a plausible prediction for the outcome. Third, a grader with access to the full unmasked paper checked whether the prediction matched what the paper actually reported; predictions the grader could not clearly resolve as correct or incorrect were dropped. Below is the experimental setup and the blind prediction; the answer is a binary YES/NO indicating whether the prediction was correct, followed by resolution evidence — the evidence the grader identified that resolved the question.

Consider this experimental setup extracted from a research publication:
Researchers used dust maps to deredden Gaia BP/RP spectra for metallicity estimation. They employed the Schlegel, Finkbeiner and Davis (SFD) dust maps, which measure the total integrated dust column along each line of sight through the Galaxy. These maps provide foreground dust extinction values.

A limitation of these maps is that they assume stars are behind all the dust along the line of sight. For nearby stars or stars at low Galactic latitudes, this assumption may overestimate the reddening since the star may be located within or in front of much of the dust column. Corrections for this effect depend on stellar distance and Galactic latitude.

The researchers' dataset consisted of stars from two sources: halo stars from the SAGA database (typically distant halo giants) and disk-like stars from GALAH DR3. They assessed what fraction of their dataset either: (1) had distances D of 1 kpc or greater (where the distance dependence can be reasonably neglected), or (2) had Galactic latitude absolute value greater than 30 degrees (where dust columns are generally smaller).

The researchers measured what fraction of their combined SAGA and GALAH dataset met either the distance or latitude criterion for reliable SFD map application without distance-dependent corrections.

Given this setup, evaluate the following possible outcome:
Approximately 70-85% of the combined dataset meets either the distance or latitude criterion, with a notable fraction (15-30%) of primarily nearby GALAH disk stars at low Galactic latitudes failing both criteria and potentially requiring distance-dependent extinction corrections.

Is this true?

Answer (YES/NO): YES